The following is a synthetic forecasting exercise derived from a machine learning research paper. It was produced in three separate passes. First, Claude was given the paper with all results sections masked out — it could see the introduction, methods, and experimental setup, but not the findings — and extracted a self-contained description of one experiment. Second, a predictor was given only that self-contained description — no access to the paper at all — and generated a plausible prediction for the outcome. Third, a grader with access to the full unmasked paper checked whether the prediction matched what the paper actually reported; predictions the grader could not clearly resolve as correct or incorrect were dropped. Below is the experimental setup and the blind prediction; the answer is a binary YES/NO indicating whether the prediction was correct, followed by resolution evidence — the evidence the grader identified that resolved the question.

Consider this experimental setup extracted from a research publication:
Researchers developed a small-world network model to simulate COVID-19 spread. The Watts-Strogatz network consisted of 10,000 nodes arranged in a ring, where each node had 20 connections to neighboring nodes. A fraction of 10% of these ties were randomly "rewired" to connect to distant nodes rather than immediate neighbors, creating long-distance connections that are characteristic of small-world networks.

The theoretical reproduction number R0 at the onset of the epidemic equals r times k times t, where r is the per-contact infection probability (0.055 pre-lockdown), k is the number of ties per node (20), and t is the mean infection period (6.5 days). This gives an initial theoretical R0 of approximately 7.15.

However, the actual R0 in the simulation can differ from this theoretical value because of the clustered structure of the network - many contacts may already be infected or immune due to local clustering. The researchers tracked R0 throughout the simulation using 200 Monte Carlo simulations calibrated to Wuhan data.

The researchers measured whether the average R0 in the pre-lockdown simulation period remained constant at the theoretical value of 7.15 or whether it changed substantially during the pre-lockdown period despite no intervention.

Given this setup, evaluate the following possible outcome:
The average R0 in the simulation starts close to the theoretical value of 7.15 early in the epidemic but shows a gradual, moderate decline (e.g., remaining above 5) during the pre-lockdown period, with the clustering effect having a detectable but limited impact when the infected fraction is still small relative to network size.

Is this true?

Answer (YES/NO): NO